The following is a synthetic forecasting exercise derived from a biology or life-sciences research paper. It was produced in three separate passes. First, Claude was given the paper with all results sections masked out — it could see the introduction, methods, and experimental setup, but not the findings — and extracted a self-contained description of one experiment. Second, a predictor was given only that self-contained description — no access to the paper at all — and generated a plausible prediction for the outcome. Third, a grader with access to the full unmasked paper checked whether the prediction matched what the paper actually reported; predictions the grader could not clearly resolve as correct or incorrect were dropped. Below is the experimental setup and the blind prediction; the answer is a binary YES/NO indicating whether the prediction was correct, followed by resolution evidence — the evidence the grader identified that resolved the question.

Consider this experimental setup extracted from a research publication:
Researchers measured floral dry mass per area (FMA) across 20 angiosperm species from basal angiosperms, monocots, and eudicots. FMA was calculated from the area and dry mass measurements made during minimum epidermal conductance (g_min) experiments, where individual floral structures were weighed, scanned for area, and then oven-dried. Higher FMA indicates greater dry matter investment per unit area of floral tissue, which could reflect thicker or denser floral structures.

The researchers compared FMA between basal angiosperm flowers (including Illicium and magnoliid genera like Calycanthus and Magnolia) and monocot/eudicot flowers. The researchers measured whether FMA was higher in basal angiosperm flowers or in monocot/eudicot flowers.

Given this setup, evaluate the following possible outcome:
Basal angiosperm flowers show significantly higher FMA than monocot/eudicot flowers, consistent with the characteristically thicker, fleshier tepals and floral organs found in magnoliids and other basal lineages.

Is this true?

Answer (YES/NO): YES